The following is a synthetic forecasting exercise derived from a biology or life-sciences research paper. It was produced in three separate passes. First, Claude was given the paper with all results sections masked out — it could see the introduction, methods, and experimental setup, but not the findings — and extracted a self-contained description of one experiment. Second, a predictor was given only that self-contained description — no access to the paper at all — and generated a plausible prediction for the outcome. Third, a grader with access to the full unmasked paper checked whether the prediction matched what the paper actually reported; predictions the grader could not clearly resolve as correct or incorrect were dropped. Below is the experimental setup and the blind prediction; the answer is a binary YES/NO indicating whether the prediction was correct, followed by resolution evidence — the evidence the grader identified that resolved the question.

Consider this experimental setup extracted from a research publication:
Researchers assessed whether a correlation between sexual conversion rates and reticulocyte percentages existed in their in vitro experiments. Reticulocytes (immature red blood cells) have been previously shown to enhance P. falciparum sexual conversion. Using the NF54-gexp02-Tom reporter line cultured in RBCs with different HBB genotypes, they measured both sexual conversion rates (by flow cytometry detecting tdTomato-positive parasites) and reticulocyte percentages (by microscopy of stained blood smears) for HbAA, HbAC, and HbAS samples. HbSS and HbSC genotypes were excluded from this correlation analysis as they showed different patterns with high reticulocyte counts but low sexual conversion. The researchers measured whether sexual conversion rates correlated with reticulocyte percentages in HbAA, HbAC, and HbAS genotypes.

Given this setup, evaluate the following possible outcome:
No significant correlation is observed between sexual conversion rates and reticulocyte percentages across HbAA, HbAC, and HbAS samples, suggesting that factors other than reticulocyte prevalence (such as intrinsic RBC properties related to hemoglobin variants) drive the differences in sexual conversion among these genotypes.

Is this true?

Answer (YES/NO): YES